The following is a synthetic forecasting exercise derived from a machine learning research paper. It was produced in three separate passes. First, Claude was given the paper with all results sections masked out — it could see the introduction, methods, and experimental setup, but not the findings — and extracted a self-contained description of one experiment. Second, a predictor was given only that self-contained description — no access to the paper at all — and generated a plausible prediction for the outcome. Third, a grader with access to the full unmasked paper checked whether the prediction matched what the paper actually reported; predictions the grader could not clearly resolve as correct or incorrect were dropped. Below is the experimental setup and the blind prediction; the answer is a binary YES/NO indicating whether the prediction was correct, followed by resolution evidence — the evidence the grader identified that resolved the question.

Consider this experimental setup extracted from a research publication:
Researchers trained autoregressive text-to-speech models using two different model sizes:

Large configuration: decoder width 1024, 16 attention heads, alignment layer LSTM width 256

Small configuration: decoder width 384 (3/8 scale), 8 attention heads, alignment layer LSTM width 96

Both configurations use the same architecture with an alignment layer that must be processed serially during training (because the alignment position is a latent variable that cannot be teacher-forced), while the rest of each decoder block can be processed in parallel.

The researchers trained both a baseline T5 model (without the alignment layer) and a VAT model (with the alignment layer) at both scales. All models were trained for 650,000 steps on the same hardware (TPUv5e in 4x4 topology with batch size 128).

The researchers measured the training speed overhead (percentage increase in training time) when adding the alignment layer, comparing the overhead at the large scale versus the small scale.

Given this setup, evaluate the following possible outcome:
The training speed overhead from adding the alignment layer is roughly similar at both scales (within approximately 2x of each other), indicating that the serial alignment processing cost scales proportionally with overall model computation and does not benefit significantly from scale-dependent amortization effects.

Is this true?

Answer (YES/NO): YES